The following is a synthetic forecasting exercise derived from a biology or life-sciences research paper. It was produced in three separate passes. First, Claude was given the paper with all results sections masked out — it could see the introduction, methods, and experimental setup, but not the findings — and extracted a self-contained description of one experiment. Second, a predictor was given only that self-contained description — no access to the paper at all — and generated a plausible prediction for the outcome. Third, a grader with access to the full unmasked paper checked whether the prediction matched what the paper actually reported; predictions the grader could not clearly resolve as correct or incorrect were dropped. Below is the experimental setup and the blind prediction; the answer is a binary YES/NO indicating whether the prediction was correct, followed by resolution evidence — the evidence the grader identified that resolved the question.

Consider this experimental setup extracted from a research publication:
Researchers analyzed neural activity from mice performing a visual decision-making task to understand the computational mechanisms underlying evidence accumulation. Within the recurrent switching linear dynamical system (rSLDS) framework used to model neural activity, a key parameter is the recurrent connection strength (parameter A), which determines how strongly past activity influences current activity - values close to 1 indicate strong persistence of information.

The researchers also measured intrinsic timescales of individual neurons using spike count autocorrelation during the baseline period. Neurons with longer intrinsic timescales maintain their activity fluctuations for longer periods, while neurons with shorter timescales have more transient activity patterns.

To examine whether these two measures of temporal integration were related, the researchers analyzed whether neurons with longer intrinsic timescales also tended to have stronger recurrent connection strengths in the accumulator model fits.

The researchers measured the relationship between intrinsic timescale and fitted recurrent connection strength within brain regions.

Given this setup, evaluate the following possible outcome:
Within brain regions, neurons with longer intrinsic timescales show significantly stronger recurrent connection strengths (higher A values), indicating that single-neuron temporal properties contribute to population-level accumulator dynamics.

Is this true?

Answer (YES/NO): YES